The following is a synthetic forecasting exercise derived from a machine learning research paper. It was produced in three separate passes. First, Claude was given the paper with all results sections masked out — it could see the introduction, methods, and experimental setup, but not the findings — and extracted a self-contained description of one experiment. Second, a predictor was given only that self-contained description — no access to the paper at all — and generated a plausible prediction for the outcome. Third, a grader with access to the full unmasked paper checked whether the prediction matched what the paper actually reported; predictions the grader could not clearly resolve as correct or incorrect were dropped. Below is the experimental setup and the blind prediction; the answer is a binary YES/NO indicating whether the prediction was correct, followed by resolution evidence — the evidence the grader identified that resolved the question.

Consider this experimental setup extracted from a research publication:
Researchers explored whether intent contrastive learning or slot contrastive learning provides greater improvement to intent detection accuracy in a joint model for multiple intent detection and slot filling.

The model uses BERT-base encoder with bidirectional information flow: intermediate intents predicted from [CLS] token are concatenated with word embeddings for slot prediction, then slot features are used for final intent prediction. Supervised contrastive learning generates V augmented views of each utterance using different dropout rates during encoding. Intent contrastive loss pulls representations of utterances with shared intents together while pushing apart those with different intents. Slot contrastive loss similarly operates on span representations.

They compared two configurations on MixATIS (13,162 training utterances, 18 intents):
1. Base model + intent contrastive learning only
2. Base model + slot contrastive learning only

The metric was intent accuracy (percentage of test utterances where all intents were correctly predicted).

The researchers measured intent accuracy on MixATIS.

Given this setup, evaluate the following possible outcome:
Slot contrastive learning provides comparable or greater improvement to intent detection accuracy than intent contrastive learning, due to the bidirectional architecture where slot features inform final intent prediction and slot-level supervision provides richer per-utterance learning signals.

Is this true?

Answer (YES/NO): YES